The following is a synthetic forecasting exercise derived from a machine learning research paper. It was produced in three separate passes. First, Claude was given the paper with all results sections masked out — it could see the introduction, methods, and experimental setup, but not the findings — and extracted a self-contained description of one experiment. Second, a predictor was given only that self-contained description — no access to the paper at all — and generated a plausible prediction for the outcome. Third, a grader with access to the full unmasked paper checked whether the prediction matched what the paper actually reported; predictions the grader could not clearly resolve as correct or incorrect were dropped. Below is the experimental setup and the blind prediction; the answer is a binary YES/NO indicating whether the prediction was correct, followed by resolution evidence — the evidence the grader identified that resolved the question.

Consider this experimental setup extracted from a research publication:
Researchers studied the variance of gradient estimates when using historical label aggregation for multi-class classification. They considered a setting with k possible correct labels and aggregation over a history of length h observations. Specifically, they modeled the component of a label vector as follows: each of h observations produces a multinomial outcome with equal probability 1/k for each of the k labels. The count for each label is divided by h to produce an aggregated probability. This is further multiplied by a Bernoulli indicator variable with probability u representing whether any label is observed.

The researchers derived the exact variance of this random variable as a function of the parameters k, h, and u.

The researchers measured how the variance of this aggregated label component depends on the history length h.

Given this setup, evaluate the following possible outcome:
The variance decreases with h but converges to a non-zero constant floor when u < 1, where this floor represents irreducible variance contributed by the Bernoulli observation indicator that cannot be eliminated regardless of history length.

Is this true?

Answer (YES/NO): YES